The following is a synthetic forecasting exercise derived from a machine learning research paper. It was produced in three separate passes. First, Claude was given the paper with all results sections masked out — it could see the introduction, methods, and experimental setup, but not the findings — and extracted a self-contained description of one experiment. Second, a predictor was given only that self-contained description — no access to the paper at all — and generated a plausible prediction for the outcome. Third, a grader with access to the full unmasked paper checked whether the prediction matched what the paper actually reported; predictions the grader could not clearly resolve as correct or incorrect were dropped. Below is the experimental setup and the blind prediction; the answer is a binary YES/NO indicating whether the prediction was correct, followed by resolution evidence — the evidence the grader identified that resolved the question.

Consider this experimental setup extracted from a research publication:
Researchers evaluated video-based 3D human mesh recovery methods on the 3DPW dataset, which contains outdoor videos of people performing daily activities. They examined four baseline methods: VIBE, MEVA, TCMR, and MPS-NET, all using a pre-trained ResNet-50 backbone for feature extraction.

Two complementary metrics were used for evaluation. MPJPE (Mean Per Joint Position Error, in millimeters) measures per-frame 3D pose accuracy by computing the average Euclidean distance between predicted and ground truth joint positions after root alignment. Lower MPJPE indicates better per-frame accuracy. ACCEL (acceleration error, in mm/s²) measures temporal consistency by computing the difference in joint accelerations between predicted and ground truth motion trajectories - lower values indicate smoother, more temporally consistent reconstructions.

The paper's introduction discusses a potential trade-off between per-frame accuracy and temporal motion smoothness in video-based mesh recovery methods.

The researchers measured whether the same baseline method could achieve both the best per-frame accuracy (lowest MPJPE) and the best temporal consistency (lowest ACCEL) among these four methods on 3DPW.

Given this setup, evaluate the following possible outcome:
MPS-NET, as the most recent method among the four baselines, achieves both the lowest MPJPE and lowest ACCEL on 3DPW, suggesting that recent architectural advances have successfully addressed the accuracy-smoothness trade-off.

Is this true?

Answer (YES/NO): NO